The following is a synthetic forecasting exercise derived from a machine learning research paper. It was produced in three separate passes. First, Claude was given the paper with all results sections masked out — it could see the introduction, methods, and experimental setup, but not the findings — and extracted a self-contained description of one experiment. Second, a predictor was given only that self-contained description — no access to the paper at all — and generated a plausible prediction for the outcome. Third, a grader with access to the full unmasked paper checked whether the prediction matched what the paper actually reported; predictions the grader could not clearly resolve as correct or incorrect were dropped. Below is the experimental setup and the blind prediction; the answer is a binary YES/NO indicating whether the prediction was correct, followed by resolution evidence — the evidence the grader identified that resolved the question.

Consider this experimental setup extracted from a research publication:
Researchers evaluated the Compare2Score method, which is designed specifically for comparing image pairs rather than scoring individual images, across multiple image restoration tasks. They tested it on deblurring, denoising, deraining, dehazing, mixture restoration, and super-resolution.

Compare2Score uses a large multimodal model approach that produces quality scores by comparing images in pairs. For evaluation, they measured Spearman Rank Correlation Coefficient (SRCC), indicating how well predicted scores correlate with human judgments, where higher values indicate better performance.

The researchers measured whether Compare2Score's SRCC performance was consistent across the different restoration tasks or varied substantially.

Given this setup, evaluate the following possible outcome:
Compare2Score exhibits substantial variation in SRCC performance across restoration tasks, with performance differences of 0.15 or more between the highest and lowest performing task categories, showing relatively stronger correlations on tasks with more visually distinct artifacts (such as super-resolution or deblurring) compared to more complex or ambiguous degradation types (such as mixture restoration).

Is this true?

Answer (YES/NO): NO